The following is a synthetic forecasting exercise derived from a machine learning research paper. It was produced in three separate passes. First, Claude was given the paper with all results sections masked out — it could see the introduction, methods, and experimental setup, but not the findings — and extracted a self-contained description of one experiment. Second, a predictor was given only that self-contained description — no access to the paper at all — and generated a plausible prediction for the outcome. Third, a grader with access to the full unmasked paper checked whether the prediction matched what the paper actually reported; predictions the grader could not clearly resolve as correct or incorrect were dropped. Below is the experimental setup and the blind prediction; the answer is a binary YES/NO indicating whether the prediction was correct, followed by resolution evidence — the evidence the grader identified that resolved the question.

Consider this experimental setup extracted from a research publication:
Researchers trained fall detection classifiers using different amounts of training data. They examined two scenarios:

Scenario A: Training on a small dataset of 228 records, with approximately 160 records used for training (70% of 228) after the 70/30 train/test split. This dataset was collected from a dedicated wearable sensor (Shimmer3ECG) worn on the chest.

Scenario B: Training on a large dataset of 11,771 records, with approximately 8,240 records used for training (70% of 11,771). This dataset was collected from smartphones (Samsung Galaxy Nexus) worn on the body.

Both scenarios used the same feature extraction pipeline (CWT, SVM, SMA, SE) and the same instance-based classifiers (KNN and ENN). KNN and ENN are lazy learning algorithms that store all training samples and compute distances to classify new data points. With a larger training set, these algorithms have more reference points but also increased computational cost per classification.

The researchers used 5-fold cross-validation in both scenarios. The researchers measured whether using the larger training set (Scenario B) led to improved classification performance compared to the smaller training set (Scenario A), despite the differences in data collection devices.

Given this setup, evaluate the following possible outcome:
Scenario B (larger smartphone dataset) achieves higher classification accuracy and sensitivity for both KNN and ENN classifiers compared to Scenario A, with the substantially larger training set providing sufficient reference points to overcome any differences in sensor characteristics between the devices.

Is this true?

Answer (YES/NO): YES